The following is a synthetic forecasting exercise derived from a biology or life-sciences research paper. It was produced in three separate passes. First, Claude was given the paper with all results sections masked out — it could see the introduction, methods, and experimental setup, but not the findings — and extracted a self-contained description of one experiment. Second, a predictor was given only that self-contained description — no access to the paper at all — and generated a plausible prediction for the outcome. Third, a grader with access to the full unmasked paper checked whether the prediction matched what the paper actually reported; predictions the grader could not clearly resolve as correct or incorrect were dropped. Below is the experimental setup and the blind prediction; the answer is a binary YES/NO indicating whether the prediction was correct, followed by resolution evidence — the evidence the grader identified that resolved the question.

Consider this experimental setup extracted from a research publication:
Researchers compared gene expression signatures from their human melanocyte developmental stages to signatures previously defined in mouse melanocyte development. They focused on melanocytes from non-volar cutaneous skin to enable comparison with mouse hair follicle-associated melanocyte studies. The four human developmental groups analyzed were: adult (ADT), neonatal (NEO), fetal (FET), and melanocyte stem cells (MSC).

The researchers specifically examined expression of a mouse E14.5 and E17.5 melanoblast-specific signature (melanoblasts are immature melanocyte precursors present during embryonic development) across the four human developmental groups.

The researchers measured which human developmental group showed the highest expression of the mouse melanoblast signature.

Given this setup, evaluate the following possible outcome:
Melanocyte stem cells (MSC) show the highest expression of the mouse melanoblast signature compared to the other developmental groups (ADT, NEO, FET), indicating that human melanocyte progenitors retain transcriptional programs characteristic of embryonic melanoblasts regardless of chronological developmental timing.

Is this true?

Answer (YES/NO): YES